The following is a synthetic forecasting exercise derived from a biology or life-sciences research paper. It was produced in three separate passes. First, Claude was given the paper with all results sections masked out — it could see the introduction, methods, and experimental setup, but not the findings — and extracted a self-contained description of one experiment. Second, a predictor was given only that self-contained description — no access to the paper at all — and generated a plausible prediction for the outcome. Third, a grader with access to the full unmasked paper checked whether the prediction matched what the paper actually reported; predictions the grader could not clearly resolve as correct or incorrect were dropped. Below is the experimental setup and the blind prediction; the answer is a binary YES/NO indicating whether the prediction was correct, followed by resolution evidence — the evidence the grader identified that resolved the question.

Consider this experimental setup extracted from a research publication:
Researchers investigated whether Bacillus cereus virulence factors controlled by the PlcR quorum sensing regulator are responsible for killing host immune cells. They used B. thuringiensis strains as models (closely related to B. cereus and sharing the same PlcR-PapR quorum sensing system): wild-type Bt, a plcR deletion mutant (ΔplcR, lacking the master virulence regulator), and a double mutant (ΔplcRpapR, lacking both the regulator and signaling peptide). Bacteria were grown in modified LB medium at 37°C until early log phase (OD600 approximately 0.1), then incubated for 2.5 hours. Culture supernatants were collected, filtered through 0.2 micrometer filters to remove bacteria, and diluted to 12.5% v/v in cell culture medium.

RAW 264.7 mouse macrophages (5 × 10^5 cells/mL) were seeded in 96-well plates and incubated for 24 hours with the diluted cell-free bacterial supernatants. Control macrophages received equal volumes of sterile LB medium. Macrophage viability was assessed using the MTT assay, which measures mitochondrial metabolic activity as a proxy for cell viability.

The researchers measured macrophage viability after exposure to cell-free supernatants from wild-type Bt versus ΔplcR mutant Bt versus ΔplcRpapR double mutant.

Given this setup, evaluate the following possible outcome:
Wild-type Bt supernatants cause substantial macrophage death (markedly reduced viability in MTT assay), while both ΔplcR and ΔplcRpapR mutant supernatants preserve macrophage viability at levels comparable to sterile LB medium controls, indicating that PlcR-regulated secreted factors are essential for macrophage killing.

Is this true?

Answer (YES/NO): YES